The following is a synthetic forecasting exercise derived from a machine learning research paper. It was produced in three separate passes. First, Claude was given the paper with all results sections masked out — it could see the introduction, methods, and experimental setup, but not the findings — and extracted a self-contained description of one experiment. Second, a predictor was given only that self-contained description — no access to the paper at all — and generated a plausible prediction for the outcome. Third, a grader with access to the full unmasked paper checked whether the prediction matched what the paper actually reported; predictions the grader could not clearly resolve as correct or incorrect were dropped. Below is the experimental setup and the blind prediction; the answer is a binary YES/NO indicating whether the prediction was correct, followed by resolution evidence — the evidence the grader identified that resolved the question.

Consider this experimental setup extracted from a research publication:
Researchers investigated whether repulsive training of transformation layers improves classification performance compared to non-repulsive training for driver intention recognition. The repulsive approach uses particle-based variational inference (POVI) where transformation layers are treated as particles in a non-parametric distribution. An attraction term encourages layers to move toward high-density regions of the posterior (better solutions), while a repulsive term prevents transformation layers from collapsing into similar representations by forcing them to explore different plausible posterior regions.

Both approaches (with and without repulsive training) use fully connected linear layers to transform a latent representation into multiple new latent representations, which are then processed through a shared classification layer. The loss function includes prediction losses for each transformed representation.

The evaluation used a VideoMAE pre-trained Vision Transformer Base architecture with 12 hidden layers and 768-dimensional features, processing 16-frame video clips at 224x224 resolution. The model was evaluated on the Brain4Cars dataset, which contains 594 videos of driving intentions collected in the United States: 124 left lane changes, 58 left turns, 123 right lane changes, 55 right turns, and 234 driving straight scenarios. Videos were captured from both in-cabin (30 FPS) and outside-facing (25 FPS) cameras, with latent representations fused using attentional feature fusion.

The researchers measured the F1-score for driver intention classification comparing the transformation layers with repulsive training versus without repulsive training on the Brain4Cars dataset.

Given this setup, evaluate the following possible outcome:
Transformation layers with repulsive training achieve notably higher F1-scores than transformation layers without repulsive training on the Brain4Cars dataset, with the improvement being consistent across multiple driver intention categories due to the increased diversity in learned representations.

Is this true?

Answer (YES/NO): NO